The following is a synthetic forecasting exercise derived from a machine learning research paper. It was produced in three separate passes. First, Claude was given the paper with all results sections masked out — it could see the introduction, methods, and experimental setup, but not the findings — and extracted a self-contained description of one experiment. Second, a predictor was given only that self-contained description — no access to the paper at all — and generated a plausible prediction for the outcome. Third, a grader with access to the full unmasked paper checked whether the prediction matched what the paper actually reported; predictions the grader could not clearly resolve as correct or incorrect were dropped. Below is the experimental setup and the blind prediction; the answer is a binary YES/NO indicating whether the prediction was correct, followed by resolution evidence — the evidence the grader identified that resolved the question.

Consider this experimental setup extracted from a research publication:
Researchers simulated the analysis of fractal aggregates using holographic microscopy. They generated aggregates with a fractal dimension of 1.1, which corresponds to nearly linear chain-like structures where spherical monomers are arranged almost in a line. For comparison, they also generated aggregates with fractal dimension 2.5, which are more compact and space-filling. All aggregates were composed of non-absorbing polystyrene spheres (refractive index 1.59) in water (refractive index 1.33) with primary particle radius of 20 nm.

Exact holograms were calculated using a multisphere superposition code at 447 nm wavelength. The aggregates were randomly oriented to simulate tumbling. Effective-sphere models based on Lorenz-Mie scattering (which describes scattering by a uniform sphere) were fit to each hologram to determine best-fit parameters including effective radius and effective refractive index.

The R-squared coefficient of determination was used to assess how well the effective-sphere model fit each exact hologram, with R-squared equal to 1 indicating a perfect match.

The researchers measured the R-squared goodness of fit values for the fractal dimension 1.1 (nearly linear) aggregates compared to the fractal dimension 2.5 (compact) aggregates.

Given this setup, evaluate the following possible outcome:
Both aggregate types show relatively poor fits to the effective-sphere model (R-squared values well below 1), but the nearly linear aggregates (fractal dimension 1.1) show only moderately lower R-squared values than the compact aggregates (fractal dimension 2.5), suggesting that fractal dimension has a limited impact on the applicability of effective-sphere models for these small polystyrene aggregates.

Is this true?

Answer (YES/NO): NO